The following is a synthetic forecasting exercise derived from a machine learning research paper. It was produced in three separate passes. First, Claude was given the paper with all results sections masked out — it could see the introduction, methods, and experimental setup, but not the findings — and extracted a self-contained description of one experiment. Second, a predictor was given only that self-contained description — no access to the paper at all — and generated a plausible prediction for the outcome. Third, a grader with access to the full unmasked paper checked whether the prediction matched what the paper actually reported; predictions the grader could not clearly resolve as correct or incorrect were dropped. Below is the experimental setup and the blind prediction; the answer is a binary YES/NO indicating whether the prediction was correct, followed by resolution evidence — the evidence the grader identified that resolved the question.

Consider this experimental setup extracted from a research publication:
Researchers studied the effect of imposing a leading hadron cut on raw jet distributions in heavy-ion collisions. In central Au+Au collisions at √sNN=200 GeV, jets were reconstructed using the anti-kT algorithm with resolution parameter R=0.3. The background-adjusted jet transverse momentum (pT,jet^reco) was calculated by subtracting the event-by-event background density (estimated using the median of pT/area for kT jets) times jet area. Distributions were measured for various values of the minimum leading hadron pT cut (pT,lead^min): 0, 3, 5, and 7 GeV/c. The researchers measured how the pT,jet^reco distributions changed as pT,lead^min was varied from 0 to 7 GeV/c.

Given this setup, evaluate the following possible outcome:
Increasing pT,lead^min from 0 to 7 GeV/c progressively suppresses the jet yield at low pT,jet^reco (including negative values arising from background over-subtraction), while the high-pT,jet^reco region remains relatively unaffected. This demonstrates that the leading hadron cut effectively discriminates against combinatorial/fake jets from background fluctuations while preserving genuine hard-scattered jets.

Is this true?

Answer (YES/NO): YES